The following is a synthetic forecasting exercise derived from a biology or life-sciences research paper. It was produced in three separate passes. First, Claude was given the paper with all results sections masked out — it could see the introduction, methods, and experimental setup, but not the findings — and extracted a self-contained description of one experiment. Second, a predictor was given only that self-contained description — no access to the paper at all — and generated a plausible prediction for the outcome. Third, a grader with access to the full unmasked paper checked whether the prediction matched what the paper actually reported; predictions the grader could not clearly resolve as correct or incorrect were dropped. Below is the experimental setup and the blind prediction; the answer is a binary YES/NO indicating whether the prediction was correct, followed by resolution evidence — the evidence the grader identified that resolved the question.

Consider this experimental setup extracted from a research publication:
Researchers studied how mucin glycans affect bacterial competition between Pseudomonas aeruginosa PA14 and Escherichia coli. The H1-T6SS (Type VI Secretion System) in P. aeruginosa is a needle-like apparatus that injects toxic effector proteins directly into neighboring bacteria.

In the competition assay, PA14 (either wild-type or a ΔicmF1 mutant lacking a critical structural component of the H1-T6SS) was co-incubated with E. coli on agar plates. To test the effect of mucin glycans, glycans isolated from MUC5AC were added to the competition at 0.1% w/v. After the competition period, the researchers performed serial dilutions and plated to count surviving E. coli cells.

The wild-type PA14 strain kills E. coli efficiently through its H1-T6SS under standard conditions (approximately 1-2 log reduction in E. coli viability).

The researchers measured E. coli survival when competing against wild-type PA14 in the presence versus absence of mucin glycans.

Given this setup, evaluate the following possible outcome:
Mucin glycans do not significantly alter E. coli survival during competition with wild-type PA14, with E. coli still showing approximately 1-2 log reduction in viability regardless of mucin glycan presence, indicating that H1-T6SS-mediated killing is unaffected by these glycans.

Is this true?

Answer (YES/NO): NO